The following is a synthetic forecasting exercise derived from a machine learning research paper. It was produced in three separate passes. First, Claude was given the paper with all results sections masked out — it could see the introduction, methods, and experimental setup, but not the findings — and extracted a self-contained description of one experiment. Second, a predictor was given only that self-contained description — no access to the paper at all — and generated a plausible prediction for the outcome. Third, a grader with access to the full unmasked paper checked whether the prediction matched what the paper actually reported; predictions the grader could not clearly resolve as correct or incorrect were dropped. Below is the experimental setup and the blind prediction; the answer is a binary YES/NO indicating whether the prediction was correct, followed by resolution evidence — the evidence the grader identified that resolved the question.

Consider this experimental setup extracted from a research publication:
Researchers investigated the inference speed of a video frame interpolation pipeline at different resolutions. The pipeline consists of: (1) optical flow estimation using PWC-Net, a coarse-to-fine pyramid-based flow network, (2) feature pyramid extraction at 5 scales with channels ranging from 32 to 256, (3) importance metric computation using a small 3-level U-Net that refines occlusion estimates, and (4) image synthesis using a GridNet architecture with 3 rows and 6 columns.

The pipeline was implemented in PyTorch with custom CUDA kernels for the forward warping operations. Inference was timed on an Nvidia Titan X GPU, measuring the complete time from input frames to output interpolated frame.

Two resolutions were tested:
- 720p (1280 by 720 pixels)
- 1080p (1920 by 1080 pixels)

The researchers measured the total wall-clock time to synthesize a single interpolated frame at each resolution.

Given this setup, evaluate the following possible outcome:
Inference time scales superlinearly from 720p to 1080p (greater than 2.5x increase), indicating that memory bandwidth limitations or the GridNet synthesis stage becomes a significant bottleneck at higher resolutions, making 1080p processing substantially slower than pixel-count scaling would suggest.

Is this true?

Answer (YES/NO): NO